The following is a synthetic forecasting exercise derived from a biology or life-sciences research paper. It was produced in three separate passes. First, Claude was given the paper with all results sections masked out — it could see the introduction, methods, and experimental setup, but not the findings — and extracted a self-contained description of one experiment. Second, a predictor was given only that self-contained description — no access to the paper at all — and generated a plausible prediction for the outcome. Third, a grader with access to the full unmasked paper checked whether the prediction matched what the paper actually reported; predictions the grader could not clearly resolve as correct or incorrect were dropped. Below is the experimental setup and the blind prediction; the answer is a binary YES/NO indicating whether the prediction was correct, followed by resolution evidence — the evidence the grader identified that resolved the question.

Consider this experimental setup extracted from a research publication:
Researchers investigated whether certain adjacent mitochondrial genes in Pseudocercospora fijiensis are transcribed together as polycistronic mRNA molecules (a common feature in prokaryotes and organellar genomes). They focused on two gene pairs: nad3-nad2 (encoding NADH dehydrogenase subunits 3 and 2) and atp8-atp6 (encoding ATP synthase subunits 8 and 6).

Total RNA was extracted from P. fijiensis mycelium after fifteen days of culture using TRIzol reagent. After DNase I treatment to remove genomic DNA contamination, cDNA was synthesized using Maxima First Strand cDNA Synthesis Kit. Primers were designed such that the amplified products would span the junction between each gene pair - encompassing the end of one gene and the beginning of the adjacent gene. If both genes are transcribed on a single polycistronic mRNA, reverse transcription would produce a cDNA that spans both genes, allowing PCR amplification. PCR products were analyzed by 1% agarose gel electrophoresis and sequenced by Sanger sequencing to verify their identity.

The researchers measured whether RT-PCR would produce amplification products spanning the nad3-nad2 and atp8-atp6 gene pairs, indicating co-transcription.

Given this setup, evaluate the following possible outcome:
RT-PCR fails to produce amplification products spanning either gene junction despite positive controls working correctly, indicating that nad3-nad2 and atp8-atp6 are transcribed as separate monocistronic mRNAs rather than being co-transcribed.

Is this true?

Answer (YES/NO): NO